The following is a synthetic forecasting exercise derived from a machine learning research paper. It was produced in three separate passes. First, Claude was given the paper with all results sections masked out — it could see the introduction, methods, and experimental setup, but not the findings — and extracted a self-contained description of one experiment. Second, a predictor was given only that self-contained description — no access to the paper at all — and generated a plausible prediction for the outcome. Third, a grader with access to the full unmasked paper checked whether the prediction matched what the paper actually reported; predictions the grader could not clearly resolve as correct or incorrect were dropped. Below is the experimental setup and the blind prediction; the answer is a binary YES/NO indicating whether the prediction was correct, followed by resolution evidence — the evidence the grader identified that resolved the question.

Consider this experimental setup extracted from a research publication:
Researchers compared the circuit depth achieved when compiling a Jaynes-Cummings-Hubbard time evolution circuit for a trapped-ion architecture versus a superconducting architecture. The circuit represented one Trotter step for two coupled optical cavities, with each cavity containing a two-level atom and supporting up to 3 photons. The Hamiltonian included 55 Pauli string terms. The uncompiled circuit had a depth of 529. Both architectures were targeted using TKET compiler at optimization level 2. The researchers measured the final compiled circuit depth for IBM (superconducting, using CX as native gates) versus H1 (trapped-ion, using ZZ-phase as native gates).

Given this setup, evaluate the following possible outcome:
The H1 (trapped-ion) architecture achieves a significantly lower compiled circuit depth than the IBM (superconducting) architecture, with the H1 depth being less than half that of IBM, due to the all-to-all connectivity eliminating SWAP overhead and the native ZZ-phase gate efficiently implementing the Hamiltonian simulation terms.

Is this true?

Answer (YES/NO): NO